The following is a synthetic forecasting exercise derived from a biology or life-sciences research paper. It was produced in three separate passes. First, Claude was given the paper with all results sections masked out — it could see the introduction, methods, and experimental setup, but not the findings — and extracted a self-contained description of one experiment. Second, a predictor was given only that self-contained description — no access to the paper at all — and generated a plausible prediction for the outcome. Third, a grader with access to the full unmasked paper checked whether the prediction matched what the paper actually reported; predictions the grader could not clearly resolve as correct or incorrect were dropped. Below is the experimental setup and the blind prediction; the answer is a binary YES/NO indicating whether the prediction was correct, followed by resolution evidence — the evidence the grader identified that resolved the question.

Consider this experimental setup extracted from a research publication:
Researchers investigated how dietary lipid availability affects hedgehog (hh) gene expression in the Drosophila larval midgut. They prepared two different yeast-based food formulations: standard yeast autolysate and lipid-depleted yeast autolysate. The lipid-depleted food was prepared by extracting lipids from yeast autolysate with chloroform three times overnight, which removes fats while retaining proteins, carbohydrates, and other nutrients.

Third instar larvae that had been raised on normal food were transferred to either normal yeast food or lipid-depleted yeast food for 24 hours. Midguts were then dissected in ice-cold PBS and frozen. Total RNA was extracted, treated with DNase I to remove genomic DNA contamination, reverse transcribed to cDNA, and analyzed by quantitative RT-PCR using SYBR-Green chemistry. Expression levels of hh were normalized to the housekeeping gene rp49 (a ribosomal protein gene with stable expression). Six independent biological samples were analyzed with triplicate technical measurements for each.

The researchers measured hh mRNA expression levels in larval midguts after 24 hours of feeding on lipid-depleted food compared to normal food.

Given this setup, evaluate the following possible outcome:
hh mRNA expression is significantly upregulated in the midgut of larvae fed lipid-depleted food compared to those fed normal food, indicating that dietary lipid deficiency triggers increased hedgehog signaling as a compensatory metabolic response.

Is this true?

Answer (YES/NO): NO